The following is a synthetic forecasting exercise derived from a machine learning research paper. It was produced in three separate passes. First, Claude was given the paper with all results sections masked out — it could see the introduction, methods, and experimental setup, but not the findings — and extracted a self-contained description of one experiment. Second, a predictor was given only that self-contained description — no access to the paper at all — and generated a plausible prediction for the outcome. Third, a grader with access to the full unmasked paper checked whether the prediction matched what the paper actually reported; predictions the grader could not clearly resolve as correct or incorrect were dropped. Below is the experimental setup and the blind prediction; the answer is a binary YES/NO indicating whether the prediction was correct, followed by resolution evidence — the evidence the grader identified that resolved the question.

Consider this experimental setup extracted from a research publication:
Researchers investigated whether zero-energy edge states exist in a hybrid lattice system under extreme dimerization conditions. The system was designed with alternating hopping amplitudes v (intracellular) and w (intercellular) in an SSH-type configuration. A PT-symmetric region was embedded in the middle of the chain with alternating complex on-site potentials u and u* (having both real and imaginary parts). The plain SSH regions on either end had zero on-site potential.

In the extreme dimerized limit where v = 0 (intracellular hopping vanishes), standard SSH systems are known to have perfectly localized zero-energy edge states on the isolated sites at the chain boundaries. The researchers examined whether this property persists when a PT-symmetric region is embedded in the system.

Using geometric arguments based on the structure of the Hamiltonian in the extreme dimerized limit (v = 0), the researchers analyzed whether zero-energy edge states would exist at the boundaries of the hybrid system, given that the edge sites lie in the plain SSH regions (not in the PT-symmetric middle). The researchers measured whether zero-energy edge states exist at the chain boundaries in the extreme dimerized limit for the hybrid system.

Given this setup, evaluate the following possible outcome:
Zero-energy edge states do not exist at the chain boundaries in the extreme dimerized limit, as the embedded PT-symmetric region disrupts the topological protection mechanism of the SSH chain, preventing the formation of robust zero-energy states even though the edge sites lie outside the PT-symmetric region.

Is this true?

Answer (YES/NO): NO